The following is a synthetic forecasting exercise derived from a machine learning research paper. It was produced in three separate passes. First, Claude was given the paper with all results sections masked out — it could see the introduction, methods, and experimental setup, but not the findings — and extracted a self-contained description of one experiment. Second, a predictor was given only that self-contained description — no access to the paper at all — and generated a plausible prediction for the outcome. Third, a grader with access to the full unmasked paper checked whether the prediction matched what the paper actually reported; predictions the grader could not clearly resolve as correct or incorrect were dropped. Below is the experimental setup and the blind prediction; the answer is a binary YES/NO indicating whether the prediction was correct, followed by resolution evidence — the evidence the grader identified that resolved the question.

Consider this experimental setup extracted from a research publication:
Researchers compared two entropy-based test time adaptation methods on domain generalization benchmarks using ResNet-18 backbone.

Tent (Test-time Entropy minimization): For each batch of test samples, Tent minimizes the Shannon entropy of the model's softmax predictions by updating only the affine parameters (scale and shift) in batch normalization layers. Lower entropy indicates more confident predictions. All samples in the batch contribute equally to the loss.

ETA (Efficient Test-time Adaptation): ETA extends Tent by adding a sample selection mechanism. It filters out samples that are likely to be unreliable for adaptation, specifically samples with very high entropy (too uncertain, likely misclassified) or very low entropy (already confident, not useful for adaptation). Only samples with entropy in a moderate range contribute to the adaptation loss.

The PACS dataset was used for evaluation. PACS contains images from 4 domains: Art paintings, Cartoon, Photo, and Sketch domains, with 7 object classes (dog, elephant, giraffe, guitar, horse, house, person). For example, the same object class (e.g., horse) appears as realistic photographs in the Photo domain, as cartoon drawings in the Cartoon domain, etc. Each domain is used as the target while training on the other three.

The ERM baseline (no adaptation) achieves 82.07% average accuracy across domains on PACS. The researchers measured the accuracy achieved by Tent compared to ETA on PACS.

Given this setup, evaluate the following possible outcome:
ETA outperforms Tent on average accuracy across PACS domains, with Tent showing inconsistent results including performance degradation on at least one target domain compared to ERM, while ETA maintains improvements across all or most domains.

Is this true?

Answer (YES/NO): NO